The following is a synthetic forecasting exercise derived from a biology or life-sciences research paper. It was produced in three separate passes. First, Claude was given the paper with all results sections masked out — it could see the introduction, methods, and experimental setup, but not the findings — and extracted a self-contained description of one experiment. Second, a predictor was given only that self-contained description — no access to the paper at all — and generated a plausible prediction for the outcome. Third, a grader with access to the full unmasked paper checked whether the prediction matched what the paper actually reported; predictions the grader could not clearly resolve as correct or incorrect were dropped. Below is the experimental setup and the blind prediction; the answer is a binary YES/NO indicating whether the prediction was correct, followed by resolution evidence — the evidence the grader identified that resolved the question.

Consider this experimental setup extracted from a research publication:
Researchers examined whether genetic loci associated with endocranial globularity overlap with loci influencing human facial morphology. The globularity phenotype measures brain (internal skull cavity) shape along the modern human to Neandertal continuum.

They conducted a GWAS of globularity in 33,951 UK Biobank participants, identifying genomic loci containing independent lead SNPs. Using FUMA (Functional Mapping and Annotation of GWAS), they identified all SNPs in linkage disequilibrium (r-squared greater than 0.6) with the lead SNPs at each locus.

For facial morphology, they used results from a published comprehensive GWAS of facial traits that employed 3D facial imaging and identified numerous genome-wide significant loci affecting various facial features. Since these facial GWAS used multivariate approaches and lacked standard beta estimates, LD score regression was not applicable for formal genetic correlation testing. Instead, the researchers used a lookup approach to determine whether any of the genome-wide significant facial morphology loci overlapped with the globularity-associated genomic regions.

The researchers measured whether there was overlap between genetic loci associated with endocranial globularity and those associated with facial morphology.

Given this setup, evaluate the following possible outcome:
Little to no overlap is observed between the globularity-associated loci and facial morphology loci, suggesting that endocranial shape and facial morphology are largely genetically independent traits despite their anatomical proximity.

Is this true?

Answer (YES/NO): YES